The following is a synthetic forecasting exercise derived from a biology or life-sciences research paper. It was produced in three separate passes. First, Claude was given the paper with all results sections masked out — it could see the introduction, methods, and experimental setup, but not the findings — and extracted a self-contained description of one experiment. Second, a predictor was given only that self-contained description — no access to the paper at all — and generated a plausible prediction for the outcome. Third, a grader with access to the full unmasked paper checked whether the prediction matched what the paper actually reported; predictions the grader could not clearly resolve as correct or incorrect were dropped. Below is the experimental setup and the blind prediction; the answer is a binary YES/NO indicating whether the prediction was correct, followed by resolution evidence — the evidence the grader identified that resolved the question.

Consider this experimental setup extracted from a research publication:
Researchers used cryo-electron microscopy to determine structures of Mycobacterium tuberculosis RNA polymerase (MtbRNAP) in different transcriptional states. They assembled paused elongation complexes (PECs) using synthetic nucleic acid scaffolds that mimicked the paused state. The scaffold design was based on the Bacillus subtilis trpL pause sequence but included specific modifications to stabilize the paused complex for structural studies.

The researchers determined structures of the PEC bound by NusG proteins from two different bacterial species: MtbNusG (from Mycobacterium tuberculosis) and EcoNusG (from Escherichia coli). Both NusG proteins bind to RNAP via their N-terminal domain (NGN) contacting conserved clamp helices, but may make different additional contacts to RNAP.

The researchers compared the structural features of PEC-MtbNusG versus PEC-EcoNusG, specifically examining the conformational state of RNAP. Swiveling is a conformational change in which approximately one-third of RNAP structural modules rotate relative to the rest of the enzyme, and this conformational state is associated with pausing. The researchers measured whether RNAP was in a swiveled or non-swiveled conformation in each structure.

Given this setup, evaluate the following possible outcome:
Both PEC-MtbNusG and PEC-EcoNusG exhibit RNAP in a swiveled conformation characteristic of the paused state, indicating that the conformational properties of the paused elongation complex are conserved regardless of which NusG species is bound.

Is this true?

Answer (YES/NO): NO